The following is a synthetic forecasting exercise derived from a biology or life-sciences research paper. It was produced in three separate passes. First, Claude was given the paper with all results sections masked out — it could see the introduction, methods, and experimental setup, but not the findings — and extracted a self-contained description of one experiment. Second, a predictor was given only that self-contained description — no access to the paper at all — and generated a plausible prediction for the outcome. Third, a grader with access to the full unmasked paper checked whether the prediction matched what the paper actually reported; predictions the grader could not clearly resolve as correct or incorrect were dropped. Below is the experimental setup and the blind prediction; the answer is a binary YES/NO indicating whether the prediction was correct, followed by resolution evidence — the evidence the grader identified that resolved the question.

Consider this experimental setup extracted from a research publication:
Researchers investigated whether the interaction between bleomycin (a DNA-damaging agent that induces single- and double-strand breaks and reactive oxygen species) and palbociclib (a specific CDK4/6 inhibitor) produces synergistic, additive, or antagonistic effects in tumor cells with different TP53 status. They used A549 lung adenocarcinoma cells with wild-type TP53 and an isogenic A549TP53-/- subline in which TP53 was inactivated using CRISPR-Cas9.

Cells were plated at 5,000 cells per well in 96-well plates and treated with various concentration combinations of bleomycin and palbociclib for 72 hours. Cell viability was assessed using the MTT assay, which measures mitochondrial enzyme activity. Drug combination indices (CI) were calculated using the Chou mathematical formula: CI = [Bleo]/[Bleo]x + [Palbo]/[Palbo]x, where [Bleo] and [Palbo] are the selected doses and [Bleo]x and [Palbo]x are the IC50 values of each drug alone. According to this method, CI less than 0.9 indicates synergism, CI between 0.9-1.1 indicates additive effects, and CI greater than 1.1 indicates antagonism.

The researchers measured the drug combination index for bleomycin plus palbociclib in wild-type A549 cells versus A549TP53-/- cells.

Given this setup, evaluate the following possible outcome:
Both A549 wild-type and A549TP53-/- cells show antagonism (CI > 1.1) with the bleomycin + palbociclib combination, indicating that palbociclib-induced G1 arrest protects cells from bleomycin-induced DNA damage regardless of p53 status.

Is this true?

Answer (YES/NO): NO